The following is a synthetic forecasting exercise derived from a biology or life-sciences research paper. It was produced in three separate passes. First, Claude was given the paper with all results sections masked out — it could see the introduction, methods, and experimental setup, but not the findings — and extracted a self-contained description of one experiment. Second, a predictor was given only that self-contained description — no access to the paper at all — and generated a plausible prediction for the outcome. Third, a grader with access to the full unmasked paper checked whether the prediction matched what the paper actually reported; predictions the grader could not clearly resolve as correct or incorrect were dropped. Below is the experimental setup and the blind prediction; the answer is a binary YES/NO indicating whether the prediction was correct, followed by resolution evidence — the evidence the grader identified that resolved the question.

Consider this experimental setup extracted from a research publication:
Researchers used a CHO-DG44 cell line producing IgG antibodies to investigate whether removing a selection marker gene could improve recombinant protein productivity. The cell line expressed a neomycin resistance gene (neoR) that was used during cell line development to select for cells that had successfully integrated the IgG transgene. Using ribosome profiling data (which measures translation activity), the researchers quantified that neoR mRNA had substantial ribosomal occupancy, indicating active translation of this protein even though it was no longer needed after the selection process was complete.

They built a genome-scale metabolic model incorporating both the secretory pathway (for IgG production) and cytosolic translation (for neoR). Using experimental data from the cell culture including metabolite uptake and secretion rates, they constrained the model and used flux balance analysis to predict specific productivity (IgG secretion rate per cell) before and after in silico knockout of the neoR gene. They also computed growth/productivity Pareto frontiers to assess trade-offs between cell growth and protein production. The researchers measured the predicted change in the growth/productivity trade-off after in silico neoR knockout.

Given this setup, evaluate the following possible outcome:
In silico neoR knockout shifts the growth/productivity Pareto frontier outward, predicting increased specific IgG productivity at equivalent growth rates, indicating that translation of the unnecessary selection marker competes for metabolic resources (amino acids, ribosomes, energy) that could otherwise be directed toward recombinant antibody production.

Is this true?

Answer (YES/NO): YES